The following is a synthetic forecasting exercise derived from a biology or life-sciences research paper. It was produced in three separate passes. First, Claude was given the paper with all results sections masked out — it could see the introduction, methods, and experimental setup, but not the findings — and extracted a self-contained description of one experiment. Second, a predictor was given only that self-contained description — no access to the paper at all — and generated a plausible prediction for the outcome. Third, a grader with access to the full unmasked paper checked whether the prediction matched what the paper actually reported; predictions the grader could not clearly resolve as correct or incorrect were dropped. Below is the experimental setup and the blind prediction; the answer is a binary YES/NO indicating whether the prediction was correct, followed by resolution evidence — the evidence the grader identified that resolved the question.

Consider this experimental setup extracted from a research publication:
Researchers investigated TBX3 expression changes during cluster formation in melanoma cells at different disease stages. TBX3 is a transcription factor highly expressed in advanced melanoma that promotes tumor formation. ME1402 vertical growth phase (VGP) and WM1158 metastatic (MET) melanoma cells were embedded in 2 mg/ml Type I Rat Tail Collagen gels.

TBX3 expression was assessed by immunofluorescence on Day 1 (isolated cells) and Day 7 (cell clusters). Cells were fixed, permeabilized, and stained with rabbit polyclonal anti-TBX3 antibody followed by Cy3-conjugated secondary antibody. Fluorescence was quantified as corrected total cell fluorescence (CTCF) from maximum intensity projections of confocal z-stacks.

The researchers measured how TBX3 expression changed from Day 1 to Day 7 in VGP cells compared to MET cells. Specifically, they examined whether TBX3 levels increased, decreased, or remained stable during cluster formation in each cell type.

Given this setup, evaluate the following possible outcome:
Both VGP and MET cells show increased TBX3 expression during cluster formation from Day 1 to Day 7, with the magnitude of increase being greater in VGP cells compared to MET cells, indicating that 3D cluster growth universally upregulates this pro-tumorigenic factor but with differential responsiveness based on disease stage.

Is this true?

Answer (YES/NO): NO